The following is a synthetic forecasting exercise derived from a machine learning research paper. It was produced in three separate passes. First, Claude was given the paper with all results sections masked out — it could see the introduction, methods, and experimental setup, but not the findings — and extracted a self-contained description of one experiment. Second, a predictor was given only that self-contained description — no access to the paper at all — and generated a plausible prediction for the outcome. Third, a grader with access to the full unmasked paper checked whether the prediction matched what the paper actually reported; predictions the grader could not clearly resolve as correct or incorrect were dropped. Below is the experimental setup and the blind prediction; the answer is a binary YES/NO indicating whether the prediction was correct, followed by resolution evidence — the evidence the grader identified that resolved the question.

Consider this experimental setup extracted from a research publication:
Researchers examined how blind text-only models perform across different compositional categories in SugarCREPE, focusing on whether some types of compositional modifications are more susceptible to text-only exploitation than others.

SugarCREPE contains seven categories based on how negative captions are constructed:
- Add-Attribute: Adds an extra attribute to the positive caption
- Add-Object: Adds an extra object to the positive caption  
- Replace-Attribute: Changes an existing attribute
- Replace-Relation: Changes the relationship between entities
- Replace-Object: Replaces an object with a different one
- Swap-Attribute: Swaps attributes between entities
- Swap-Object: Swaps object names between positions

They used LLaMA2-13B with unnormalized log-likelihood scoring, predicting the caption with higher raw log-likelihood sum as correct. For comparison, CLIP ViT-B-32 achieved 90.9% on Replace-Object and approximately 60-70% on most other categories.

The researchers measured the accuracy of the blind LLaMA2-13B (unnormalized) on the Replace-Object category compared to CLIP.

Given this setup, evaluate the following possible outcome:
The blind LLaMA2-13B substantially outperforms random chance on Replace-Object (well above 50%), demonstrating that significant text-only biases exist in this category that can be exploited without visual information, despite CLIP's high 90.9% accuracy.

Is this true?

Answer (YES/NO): NO